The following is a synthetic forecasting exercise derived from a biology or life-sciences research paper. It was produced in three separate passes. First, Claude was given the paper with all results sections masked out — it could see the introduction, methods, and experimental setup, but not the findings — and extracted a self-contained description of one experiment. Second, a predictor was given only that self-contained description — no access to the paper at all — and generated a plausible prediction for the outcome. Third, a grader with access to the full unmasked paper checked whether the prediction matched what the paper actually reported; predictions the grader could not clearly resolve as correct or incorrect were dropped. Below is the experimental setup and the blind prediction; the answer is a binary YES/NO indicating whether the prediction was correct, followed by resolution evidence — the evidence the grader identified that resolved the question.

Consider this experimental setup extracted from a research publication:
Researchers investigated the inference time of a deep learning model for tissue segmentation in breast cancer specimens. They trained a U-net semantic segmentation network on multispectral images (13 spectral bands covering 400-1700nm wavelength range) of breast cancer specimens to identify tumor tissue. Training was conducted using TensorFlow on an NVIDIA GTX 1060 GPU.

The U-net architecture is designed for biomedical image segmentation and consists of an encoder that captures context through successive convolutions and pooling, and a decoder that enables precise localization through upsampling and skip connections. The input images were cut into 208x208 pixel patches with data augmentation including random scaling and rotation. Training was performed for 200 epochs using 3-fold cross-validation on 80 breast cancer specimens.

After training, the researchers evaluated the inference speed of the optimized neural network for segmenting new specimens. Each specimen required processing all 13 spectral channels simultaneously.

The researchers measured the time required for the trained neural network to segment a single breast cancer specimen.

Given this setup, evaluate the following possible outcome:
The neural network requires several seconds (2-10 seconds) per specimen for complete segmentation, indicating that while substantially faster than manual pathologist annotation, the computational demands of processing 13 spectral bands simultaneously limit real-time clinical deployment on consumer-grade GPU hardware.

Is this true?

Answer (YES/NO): NO